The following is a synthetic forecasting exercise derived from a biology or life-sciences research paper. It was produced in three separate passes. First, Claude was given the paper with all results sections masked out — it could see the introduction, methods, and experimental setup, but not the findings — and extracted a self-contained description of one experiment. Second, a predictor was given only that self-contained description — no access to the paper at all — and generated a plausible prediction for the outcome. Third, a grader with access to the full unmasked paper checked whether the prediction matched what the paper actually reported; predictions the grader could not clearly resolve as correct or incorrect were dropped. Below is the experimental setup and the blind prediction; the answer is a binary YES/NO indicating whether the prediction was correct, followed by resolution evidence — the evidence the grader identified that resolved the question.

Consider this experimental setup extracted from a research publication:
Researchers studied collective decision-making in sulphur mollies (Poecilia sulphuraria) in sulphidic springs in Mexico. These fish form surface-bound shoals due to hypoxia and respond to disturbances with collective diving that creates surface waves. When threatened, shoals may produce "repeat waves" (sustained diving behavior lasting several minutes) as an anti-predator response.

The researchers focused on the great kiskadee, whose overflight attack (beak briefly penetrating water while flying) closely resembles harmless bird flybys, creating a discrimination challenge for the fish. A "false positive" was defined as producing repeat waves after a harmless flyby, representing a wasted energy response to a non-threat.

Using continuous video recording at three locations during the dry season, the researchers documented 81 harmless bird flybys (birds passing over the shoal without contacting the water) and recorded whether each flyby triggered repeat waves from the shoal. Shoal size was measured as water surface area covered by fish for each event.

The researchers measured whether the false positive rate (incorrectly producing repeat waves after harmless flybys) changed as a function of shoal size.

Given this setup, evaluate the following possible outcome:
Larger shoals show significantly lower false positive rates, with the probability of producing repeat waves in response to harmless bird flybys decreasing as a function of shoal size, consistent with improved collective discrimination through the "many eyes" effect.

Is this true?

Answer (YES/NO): NO